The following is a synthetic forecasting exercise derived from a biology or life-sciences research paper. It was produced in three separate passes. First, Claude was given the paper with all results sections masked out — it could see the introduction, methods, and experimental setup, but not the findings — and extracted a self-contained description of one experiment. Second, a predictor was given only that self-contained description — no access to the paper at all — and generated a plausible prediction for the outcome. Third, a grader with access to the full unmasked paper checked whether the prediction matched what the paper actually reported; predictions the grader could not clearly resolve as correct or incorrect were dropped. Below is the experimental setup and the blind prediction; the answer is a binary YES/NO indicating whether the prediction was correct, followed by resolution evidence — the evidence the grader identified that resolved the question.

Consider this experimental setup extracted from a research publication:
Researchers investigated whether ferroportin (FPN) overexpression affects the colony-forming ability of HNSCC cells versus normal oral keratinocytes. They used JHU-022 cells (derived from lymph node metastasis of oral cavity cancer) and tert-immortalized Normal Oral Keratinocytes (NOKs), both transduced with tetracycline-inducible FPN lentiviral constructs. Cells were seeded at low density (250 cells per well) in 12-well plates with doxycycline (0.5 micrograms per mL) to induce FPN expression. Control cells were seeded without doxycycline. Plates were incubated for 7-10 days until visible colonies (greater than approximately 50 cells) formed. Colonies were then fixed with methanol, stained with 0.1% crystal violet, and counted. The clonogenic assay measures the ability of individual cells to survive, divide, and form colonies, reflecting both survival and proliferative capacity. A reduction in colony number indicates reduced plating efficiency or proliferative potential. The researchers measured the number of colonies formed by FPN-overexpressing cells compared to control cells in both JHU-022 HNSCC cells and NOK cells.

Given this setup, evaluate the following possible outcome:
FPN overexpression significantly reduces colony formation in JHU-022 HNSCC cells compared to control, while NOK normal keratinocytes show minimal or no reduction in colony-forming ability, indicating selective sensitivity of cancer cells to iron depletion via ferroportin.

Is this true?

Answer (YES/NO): YES